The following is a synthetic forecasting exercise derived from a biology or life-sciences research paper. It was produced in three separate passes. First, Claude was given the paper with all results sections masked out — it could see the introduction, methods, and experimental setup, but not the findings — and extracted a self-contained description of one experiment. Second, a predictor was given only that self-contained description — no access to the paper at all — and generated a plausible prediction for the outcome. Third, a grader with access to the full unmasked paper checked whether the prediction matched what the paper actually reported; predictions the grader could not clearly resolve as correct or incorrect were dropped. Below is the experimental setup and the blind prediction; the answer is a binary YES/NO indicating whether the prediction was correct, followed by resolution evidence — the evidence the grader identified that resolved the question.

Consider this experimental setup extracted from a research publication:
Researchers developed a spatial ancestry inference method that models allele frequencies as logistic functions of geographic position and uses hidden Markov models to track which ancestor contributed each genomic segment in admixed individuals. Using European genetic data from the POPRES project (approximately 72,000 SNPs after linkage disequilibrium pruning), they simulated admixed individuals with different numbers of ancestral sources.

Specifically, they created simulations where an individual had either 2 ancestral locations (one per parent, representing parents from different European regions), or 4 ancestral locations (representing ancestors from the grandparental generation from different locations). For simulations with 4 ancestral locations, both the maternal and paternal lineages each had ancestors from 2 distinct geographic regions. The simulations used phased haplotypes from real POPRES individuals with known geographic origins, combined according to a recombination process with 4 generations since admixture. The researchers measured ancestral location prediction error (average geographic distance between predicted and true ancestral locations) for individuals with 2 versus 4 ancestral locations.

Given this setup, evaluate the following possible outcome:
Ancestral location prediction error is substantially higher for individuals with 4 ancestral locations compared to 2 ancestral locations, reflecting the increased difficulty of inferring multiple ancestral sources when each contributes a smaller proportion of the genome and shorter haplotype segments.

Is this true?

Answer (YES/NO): NO